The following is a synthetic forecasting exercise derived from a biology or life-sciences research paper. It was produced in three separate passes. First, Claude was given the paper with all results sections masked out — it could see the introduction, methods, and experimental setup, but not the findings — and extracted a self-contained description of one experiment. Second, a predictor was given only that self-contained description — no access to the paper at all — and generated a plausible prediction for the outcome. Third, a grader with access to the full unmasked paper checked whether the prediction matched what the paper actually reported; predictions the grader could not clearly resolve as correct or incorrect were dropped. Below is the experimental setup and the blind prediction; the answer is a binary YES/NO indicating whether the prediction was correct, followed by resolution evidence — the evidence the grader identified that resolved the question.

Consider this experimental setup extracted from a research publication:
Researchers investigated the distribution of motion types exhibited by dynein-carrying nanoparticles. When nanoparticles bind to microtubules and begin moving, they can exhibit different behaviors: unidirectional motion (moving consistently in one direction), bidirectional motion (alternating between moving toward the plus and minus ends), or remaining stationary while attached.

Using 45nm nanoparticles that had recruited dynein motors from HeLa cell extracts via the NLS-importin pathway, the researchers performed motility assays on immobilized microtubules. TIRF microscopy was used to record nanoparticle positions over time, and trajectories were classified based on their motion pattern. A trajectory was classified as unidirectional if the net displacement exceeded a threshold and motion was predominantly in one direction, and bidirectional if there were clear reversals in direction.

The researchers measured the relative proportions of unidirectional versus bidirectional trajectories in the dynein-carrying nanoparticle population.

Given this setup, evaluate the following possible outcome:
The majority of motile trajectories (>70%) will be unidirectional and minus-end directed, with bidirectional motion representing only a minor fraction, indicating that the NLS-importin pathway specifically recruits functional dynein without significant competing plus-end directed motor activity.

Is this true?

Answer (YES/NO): YES